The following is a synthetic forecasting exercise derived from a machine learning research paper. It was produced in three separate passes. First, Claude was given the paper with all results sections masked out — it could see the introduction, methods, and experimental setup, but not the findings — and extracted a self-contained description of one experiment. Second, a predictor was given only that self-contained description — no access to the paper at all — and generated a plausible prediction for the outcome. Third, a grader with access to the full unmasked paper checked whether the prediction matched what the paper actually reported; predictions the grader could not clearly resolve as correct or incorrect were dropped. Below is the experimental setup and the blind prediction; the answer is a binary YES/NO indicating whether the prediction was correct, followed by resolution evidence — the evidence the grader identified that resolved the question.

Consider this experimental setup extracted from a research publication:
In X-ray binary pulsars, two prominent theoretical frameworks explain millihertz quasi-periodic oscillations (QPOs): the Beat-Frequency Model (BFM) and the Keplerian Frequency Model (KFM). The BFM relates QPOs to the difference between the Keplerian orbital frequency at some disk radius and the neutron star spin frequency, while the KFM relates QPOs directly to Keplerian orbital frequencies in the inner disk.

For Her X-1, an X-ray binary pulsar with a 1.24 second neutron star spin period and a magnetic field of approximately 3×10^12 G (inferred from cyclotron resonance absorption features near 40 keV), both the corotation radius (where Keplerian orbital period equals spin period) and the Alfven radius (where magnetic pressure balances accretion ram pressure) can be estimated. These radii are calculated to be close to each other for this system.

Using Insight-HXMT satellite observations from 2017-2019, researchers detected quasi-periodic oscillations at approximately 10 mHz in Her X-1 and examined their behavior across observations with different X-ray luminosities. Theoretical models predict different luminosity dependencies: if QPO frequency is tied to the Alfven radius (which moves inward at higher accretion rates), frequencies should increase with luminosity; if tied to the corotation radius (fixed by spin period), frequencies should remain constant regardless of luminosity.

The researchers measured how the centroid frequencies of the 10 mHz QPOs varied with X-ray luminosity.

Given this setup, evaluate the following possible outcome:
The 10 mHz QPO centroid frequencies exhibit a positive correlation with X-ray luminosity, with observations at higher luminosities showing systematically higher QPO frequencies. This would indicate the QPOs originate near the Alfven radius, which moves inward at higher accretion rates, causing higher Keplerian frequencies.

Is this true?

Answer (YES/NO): NO